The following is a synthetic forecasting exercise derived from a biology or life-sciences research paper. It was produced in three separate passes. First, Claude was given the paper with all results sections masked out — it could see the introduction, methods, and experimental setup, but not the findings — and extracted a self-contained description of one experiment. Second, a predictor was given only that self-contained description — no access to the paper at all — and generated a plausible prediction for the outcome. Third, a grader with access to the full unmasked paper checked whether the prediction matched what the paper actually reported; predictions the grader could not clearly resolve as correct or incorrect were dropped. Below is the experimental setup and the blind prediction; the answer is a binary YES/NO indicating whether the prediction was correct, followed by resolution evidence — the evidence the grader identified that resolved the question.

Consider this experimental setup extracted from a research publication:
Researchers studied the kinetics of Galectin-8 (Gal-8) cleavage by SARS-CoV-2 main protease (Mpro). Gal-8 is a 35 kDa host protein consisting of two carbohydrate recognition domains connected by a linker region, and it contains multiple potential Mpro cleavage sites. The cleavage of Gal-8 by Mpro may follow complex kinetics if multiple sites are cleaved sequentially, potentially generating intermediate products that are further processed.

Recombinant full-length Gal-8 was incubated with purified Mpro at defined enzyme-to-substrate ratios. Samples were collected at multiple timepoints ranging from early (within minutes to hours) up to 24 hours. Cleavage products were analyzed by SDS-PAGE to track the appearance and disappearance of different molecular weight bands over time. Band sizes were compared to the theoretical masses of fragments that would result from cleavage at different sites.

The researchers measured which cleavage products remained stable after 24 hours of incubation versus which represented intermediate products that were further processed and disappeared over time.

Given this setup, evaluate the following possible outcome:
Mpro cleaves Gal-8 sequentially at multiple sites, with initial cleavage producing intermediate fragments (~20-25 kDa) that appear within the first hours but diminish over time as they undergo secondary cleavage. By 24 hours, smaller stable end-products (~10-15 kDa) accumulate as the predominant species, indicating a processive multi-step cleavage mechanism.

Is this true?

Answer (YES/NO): NO